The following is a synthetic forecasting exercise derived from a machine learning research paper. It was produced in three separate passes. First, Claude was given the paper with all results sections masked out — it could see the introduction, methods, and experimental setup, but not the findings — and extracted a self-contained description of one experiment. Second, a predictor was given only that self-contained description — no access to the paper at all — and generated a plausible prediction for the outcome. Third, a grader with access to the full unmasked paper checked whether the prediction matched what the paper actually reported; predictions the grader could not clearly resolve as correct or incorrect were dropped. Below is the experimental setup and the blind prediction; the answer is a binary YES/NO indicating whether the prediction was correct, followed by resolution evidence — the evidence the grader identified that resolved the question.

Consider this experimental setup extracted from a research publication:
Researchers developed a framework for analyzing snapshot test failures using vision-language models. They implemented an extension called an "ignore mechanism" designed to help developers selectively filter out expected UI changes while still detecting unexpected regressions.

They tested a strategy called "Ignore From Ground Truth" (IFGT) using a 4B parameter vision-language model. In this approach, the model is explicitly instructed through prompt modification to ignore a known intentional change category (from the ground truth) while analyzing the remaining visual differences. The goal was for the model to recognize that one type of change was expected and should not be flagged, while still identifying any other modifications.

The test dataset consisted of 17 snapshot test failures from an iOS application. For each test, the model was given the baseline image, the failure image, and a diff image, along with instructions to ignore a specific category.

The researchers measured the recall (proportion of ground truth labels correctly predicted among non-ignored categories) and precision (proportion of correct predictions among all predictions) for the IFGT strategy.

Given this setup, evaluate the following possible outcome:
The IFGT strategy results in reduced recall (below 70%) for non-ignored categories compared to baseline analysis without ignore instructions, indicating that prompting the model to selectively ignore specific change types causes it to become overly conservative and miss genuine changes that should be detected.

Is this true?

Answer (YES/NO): NO